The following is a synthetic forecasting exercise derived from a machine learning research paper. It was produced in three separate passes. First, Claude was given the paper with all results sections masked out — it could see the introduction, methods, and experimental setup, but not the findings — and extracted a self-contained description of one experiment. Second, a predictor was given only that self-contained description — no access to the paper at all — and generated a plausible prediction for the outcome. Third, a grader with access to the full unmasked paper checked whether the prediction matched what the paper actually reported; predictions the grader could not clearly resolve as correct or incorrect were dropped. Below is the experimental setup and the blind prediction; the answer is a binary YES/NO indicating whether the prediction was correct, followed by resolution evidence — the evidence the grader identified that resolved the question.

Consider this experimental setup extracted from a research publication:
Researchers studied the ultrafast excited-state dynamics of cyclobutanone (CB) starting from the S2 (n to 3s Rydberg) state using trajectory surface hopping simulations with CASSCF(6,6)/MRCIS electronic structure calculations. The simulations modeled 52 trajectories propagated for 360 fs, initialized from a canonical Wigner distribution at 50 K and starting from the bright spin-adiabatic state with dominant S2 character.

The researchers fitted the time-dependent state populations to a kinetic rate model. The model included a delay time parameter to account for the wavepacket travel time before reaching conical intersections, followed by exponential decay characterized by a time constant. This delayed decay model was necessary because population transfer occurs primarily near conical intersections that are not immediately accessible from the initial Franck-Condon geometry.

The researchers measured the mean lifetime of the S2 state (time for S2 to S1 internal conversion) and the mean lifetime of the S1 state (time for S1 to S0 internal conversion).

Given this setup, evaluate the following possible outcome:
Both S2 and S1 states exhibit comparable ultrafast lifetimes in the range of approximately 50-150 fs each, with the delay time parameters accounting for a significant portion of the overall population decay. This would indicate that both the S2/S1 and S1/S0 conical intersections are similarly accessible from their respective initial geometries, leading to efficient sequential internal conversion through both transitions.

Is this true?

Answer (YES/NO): NO